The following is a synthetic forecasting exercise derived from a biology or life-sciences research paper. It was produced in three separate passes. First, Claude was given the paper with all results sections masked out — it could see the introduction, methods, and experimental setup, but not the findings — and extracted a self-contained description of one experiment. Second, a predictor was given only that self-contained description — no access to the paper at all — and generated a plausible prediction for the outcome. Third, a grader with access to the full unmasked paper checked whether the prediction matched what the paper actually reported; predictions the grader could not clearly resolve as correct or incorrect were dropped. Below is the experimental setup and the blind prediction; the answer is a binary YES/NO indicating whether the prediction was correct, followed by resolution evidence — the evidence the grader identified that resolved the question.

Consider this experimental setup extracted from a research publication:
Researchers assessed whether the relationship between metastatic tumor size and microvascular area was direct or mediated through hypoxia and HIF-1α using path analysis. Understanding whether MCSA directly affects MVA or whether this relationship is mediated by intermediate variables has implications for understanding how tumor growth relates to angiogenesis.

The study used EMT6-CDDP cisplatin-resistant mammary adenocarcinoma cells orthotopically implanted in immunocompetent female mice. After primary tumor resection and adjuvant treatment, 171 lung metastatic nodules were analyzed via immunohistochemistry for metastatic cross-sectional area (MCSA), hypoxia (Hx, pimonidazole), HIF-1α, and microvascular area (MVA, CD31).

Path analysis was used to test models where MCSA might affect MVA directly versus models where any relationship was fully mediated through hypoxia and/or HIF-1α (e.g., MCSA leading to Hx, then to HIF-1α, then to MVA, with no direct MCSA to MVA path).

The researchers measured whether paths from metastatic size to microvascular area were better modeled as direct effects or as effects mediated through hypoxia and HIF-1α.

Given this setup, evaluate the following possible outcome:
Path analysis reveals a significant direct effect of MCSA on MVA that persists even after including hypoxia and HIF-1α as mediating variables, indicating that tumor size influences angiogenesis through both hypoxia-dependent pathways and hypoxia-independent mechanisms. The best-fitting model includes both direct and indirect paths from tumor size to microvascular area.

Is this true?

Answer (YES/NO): NO